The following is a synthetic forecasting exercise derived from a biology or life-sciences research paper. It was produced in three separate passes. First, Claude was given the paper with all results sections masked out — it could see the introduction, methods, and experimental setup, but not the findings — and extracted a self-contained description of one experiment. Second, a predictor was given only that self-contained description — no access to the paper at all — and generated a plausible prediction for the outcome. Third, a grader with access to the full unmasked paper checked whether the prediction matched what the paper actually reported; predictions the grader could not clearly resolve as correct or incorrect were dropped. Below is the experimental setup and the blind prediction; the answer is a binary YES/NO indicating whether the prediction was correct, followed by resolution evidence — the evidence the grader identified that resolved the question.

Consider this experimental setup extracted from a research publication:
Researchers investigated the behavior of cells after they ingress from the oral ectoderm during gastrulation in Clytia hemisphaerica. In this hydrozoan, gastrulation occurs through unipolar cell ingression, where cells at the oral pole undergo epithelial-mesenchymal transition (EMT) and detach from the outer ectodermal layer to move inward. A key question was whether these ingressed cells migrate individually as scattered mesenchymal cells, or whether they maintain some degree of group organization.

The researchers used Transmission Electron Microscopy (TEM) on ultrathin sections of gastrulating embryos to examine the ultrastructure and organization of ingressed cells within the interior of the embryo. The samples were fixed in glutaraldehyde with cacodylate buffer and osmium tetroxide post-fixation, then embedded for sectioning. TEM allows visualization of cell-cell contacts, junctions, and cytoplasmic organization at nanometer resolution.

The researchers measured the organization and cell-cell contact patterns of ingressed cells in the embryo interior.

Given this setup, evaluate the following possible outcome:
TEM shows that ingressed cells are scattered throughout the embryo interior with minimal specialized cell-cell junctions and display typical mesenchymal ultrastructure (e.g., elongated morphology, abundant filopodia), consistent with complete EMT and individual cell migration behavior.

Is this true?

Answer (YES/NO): NO